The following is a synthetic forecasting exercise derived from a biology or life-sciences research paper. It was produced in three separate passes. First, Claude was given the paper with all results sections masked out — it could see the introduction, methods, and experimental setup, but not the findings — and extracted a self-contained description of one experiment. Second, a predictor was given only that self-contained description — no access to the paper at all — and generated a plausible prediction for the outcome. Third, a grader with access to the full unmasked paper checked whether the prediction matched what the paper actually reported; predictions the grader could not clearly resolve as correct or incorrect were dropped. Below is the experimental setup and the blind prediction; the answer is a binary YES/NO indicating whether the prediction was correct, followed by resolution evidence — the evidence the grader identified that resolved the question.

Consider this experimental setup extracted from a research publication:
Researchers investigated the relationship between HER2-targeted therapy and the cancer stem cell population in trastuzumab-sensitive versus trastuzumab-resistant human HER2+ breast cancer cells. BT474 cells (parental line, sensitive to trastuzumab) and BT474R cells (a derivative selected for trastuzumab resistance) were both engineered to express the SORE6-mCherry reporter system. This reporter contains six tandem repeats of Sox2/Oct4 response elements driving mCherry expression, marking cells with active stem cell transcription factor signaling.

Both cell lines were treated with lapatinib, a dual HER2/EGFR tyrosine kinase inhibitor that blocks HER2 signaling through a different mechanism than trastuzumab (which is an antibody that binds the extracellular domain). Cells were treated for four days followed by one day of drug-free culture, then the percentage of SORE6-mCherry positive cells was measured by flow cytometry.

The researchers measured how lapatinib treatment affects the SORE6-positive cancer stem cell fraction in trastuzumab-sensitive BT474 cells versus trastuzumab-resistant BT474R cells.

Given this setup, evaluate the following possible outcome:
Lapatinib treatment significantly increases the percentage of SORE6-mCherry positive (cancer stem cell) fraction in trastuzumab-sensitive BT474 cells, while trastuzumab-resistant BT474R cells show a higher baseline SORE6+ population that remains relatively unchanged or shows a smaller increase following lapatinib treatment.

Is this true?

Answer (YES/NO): NO